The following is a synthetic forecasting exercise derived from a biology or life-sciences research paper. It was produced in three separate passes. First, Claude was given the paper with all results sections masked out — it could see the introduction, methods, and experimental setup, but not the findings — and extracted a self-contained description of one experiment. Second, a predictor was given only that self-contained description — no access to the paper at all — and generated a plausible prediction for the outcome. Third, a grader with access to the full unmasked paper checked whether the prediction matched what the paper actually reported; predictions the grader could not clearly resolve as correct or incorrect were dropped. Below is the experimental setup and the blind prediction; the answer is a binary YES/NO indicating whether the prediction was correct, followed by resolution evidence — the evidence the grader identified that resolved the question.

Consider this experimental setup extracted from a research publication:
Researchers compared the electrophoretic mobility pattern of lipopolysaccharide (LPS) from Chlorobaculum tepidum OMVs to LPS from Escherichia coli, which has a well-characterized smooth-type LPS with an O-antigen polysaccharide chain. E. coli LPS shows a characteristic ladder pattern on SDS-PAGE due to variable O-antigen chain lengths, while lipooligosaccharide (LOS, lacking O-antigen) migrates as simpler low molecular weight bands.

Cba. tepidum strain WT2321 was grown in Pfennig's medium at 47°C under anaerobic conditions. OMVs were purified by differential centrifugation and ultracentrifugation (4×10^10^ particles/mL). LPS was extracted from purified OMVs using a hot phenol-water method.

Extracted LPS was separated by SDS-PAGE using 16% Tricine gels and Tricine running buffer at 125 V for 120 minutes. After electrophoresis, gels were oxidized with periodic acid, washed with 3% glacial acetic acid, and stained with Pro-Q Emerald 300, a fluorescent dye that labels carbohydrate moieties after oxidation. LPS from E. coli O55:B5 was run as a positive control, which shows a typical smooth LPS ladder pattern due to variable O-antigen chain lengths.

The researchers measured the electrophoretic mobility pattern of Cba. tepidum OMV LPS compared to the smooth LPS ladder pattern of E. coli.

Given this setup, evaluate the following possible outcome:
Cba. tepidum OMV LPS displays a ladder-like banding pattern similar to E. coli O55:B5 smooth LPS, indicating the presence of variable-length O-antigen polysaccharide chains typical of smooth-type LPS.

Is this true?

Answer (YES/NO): NO